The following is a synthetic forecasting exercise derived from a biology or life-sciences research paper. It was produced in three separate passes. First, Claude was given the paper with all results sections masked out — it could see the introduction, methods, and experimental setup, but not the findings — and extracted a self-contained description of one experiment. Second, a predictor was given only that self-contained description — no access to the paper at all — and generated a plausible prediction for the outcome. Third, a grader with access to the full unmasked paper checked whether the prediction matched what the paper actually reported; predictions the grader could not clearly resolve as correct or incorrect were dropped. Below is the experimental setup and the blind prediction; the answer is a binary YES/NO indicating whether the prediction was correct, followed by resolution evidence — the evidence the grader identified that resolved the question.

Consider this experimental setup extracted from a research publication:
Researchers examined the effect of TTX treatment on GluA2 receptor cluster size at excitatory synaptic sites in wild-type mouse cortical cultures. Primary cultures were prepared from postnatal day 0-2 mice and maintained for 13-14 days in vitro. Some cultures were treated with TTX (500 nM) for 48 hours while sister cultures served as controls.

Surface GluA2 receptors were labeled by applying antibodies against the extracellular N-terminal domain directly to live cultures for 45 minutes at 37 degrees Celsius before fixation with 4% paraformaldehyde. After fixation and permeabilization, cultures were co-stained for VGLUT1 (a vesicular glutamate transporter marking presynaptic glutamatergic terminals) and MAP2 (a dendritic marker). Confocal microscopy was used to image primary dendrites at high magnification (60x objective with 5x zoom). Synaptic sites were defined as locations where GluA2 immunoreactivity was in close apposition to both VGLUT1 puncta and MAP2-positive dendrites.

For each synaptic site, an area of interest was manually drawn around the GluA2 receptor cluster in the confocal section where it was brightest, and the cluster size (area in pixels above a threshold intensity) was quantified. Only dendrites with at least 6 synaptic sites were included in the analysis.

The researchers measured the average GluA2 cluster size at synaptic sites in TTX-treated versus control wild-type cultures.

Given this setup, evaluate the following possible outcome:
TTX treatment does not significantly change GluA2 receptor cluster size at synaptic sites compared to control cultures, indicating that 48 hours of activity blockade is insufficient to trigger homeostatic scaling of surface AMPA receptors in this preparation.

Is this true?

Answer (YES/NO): NO